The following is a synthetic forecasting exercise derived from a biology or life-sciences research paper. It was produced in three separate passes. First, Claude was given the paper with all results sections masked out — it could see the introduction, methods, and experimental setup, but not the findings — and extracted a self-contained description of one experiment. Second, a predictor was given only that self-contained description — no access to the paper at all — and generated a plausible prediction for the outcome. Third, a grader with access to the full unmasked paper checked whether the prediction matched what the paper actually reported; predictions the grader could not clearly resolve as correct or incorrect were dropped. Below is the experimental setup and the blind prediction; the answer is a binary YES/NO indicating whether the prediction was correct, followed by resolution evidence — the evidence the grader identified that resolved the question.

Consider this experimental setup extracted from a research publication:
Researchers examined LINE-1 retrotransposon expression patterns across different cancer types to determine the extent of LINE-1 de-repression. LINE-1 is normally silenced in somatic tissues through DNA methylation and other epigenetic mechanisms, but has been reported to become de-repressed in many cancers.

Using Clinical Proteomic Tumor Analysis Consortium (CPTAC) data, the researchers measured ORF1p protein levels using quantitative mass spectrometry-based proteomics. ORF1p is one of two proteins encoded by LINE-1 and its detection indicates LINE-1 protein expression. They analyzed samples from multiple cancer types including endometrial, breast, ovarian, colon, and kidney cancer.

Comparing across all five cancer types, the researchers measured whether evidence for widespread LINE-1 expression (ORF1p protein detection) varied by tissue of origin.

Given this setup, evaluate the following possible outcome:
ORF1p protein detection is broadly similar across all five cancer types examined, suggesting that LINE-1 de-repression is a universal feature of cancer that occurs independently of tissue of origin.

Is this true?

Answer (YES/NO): NO